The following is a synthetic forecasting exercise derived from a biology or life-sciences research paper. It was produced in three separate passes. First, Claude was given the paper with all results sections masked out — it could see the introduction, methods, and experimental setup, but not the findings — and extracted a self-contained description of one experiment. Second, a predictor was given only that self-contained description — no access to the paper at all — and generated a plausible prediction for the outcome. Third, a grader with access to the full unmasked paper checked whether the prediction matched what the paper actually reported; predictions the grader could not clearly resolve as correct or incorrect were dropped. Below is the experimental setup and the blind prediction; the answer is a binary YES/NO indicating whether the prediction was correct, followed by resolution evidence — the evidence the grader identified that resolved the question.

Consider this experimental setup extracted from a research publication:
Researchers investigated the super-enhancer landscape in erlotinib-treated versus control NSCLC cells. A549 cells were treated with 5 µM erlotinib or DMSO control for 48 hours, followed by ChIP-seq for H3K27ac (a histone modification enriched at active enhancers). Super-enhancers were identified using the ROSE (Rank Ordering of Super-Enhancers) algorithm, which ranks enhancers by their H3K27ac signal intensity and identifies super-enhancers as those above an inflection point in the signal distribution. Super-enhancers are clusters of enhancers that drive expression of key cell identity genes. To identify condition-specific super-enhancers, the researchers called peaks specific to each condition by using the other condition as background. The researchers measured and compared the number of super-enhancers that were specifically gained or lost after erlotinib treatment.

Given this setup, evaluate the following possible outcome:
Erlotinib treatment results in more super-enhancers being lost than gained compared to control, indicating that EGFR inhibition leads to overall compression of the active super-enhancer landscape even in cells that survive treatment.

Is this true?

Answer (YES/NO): NO